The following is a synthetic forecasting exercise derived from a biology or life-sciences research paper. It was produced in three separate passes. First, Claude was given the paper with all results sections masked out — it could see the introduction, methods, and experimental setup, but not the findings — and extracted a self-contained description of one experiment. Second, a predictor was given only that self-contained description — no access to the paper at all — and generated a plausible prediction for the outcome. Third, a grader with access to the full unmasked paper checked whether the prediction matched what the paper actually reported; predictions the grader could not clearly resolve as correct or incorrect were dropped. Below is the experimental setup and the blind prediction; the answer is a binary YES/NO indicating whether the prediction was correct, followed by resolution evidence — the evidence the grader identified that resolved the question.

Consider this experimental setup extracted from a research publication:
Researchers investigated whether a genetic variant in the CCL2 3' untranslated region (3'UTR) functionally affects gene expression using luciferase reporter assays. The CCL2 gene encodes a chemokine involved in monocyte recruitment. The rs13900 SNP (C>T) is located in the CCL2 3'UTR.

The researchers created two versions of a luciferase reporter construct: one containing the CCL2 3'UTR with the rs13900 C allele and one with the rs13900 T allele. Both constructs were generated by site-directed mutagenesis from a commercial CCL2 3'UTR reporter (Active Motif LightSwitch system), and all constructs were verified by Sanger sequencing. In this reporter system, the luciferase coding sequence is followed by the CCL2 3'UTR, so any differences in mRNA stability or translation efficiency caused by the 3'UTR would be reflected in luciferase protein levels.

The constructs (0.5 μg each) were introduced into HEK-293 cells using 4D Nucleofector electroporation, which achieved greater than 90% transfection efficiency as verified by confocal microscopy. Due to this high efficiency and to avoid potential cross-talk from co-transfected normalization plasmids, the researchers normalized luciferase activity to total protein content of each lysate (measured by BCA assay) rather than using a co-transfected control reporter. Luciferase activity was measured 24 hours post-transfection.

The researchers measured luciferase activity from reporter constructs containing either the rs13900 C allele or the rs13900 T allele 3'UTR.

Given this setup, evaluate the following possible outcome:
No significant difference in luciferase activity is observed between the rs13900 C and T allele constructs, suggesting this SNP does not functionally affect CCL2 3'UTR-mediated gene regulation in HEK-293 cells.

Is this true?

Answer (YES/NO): NO